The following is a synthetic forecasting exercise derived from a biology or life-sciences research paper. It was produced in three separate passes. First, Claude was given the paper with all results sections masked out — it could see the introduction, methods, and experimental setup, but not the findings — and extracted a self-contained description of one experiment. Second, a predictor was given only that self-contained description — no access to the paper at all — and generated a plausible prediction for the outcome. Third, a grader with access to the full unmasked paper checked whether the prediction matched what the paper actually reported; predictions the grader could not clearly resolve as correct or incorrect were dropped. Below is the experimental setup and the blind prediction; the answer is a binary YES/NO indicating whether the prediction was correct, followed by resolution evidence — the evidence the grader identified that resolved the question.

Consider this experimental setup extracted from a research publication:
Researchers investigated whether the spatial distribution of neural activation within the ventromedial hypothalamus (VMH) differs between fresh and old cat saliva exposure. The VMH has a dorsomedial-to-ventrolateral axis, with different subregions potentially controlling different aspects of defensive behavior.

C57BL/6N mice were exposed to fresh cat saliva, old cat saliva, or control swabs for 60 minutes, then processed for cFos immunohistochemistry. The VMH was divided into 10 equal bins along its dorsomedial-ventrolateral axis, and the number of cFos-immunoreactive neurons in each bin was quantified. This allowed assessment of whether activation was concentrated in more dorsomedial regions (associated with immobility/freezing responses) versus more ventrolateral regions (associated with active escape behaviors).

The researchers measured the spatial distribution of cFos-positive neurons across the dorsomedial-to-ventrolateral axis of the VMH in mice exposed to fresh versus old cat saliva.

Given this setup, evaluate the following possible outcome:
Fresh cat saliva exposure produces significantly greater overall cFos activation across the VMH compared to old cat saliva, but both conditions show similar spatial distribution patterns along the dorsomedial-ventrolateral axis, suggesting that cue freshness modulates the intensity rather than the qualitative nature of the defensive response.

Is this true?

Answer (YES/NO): NO